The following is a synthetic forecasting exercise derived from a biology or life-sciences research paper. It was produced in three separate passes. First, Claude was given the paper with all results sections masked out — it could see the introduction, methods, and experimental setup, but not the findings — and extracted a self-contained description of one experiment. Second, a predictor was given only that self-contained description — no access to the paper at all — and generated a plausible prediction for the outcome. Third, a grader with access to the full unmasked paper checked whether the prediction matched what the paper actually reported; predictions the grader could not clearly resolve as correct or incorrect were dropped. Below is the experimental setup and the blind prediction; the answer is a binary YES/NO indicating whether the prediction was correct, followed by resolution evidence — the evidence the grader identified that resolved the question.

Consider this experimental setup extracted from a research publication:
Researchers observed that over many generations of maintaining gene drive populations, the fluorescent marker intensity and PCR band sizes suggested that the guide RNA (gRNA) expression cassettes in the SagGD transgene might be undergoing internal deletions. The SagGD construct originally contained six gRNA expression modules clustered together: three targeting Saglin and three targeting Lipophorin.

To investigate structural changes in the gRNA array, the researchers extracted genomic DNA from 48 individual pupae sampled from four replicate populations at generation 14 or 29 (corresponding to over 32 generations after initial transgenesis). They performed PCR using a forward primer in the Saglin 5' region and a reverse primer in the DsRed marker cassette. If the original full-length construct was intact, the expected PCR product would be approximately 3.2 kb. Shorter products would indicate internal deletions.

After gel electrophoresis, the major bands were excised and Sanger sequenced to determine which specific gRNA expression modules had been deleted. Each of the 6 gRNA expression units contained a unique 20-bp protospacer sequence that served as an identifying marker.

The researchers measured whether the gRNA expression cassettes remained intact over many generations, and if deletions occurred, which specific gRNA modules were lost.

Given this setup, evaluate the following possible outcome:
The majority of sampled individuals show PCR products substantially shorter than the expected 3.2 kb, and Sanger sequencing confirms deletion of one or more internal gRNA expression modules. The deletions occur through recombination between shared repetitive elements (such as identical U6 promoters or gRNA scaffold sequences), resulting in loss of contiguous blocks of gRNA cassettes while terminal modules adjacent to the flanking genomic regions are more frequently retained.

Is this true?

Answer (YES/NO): YES